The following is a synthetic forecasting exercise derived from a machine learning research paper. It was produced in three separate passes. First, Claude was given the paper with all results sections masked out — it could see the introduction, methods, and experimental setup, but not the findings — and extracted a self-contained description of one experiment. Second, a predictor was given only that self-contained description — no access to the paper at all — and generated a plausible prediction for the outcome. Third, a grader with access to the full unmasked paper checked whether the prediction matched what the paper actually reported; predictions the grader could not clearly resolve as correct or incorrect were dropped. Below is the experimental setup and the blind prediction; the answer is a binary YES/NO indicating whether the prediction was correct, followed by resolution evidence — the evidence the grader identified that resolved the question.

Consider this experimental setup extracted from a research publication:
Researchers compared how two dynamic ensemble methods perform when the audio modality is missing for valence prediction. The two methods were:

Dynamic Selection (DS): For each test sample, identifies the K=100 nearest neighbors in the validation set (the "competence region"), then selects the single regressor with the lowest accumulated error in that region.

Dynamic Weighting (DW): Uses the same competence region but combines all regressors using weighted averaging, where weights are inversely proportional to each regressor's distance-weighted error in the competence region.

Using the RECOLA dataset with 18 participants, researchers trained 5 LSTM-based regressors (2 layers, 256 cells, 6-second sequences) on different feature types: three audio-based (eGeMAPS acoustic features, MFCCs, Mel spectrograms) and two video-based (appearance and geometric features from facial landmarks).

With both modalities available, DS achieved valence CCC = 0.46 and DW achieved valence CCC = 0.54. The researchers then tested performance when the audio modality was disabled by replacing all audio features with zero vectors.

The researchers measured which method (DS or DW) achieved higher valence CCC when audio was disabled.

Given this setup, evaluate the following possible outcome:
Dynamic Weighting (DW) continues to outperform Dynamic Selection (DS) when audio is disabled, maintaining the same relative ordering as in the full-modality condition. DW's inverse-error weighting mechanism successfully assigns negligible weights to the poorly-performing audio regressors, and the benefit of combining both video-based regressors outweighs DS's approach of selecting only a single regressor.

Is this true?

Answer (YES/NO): YES